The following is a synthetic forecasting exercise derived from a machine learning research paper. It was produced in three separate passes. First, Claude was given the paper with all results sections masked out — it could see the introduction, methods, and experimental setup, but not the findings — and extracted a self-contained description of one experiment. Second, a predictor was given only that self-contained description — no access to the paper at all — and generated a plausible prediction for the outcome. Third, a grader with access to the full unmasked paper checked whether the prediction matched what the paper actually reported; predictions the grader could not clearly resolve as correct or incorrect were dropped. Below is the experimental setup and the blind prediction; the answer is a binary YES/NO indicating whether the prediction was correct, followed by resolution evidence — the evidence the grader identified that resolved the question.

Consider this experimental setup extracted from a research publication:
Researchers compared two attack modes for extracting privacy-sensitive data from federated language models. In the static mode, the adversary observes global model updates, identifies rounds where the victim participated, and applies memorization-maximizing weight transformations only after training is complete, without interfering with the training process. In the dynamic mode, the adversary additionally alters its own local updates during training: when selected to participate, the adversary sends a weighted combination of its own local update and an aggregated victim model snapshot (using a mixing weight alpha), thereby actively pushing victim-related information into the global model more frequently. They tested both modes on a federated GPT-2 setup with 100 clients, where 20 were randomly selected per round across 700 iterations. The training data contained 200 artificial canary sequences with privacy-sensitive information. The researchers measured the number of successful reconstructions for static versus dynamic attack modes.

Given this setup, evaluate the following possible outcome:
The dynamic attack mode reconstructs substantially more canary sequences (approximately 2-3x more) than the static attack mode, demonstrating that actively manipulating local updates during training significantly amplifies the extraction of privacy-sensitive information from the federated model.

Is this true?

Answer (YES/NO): NO